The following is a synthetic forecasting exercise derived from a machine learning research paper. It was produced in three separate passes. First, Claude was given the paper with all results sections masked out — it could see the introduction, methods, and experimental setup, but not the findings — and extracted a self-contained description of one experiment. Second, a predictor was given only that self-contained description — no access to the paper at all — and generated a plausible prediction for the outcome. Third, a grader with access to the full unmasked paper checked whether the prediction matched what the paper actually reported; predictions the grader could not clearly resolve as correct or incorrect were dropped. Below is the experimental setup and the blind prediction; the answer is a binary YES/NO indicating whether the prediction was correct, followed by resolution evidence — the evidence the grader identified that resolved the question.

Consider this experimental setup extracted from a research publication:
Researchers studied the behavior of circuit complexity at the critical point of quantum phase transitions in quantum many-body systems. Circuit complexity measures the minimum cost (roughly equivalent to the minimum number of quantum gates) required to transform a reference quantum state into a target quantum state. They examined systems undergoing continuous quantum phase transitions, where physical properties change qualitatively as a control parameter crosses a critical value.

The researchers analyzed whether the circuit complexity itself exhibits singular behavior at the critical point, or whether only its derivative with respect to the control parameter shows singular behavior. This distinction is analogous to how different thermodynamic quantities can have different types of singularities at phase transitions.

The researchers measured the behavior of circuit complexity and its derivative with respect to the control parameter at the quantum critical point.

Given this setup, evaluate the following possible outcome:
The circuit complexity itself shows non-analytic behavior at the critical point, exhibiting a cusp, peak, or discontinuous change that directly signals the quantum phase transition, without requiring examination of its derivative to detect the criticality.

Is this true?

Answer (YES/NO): NO